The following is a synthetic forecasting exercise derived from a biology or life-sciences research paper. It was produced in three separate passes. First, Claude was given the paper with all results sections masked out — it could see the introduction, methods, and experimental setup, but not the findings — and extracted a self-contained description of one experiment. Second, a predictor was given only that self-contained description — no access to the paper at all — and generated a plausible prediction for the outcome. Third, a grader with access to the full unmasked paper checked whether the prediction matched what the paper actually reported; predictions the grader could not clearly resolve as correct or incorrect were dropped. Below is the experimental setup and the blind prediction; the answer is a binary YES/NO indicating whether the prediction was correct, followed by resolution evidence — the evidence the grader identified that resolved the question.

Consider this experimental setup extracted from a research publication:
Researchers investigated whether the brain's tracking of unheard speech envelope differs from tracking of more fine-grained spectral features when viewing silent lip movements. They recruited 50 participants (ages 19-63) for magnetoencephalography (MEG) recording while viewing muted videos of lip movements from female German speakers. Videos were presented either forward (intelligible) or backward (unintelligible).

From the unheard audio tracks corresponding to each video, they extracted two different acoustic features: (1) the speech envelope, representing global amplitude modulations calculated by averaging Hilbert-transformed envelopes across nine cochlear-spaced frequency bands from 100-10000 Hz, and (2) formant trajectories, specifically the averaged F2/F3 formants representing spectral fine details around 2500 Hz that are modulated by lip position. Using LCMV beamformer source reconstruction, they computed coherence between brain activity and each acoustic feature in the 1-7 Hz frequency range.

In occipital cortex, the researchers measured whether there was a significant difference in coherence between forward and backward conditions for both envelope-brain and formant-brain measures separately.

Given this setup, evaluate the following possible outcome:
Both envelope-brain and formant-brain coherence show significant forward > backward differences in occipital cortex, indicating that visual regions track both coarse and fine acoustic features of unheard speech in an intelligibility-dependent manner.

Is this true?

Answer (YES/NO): YES